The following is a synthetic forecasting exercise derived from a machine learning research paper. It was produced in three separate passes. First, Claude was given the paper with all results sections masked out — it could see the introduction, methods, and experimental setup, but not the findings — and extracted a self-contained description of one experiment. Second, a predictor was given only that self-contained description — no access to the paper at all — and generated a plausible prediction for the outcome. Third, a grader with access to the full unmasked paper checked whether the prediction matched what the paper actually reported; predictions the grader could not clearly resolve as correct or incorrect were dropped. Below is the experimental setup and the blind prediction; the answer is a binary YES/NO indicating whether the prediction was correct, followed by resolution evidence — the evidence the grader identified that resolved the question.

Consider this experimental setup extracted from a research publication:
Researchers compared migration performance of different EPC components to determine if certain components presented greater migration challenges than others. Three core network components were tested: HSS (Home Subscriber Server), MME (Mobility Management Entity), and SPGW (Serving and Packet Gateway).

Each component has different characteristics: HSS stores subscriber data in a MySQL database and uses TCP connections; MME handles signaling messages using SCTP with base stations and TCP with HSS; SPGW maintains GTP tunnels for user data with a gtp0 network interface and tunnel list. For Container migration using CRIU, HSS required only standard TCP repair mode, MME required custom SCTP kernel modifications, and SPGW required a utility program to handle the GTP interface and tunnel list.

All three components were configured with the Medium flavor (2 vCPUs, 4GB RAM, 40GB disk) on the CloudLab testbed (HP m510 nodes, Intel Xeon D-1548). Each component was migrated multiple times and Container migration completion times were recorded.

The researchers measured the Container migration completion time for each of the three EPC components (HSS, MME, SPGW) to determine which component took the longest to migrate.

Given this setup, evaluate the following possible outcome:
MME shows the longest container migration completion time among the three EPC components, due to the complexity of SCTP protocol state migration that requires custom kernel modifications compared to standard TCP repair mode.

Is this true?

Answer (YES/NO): NO